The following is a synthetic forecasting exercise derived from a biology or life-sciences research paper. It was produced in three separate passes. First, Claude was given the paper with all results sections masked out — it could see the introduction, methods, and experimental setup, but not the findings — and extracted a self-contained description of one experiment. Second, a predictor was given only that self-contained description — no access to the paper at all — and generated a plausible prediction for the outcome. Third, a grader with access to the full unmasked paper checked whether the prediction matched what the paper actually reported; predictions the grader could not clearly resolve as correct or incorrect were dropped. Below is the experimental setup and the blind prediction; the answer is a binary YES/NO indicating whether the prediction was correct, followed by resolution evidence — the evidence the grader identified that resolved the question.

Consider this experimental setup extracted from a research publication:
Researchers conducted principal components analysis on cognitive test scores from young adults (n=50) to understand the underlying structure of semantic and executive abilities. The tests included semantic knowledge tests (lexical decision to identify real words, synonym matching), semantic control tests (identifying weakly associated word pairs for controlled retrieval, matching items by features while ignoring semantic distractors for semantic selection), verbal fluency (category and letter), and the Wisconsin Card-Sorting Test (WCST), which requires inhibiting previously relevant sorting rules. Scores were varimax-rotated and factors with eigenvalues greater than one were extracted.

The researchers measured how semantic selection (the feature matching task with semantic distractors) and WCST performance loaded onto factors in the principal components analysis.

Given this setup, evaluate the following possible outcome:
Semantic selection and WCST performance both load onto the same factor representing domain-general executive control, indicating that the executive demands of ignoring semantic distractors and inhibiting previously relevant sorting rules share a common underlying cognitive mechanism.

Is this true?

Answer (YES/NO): YES